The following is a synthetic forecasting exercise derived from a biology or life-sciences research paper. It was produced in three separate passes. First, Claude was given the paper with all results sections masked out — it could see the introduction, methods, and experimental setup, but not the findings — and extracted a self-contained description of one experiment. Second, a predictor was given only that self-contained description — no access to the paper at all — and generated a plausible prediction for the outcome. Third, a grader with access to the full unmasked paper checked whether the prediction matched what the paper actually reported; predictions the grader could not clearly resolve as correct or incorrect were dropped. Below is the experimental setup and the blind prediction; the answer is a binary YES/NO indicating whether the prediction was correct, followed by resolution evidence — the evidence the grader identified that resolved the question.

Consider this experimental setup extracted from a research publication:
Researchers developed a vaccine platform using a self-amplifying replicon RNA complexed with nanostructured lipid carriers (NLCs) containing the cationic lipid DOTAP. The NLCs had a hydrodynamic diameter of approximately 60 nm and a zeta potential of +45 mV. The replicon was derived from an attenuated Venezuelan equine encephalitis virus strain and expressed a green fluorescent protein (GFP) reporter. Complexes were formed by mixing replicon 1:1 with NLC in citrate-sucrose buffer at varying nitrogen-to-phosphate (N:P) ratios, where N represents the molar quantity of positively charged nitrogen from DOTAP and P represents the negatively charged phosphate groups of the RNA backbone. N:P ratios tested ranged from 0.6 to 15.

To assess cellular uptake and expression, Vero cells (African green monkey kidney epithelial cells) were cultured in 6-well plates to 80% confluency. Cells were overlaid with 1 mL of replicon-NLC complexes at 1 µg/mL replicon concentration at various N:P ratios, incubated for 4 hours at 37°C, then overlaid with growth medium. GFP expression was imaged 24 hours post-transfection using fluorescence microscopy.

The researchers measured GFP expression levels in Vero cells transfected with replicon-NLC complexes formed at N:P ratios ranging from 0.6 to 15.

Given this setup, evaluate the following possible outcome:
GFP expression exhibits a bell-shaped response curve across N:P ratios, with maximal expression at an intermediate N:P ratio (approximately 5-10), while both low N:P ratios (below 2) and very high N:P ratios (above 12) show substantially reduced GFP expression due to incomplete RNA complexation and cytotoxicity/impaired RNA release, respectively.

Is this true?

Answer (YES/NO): NO